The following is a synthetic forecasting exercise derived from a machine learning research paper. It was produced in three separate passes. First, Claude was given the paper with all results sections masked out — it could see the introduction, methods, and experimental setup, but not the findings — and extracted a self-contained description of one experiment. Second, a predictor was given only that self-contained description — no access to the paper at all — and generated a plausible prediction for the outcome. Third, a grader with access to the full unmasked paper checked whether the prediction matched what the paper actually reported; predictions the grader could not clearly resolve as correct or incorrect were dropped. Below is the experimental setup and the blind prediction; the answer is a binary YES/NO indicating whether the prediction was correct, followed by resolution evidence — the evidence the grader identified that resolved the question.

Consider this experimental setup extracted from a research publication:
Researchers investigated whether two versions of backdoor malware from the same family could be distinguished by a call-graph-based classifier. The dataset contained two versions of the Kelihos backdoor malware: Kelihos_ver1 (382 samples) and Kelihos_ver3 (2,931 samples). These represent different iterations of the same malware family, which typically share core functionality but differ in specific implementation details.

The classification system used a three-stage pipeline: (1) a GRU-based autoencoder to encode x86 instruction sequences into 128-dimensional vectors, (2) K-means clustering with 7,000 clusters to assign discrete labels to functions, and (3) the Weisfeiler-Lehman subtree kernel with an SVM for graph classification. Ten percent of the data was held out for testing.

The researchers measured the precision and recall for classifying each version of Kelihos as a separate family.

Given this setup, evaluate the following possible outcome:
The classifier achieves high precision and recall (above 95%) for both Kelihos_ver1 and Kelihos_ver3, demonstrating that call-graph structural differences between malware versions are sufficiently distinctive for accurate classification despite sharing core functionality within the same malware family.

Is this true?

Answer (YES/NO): YES